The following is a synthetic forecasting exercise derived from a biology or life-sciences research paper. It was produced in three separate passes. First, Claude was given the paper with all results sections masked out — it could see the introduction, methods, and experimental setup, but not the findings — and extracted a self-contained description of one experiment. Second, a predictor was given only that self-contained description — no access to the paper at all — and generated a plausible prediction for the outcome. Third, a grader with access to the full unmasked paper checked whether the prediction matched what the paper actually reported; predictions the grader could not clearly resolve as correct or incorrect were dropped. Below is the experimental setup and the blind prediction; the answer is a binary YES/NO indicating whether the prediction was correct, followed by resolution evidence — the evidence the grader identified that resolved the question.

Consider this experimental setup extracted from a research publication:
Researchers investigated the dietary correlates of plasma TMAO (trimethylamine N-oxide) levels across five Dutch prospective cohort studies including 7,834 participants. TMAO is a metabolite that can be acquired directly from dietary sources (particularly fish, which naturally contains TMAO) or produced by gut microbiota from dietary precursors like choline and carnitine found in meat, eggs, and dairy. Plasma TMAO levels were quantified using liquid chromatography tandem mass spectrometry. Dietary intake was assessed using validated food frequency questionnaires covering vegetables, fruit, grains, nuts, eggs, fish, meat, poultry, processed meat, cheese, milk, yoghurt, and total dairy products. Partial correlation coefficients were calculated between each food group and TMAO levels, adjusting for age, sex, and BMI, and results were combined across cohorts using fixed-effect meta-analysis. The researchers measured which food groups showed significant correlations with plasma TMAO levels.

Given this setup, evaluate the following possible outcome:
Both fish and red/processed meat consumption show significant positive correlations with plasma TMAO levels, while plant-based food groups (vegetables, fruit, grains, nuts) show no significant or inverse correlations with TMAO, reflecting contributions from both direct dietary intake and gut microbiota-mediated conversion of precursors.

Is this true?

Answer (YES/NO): NO